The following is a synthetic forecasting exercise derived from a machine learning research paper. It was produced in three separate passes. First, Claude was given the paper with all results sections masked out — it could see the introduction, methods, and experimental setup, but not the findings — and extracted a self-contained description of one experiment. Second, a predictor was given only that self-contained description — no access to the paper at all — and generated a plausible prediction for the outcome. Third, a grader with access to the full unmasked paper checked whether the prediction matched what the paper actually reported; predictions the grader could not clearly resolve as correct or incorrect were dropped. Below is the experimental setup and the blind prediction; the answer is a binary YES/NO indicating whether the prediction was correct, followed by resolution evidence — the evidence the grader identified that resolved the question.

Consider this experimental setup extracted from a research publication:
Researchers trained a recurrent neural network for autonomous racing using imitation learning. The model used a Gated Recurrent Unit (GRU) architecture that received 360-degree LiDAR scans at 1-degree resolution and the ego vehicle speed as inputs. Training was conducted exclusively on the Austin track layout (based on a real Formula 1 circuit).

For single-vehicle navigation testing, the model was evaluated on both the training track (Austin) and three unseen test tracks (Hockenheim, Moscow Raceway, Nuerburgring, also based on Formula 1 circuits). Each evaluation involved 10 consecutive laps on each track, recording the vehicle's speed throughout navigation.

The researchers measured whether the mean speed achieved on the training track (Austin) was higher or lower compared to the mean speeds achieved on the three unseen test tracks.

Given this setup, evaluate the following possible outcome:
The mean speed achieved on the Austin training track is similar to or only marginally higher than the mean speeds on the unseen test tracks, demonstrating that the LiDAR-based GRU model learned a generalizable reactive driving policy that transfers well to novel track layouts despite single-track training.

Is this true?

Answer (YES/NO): NO